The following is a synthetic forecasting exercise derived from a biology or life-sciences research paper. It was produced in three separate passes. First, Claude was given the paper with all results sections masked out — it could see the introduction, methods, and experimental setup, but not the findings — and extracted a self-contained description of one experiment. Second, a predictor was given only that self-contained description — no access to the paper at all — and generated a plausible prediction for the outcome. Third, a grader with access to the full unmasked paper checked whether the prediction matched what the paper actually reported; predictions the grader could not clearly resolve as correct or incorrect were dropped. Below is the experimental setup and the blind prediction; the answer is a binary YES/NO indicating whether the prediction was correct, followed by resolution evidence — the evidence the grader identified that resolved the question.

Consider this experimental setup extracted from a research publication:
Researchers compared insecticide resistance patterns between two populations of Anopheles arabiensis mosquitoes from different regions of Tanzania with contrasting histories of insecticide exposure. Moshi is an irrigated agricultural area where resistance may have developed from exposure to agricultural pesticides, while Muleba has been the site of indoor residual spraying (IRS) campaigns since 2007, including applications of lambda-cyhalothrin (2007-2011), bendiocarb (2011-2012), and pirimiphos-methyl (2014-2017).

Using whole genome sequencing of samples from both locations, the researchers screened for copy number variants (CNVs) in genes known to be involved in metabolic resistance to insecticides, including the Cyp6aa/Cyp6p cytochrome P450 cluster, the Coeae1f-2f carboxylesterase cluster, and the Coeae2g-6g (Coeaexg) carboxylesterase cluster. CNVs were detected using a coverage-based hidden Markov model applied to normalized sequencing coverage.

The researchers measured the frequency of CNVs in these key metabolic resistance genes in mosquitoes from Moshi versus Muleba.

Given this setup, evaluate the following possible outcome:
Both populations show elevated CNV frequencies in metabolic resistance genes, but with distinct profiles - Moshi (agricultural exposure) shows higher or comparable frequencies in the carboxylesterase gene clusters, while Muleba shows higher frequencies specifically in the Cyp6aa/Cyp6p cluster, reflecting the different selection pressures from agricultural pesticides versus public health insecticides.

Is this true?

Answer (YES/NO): NO